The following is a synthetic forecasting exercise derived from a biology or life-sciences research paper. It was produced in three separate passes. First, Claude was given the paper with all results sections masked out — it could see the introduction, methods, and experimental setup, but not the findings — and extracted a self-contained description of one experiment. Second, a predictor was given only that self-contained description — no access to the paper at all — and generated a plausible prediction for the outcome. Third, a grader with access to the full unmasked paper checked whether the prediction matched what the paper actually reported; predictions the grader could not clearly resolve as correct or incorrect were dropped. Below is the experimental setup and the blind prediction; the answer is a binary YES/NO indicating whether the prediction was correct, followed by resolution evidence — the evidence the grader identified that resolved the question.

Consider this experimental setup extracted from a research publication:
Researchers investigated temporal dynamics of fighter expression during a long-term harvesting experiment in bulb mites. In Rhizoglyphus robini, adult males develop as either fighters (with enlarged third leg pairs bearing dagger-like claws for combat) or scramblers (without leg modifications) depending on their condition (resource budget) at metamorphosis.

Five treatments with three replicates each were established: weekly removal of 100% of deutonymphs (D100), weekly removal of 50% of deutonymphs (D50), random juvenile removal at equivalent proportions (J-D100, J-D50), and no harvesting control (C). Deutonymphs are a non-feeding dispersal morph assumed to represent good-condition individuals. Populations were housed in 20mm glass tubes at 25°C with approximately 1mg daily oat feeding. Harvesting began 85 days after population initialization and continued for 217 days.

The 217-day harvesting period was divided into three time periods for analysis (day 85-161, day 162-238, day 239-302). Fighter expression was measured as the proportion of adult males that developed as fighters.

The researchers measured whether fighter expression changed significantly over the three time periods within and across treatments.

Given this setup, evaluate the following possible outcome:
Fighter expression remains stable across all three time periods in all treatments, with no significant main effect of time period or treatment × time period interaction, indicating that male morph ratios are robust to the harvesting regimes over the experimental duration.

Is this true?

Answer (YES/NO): NO